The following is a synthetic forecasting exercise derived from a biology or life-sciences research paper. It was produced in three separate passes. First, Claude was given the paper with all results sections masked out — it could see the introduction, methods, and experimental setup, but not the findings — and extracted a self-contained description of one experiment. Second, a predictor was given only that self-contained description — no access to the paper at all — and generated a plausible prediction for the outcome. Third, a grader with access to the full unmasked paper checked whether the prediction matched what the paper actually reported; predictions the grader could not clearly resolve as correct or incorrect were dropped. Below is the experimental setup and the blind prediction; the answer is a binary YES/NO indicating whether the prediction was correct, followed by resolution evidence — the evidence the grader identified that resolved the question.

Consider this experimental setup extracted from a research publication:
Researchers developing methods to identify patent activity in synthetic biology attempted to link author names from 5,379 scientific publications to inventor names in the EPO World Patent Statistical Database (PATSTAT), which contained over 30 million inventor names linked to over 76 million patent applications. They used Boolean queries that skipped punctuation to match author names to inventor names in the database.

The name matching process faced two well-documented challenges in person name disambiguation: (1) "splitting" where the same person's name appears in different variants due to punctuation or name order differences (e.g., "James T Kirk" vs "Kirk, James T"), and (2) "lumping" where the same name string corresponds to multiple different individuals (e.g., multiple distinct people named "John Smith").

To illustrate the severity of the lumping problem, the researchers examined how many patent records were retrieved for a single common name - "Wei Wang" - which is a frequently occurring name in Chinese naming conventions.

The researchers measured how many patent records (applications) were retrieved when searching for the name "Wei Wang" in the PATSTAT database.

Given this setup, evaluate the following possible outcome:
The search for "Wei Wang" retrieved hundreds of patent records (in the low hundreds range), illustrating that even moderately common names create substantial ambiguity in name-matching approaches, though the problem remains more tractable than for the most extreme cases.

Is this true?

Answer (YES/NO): NO